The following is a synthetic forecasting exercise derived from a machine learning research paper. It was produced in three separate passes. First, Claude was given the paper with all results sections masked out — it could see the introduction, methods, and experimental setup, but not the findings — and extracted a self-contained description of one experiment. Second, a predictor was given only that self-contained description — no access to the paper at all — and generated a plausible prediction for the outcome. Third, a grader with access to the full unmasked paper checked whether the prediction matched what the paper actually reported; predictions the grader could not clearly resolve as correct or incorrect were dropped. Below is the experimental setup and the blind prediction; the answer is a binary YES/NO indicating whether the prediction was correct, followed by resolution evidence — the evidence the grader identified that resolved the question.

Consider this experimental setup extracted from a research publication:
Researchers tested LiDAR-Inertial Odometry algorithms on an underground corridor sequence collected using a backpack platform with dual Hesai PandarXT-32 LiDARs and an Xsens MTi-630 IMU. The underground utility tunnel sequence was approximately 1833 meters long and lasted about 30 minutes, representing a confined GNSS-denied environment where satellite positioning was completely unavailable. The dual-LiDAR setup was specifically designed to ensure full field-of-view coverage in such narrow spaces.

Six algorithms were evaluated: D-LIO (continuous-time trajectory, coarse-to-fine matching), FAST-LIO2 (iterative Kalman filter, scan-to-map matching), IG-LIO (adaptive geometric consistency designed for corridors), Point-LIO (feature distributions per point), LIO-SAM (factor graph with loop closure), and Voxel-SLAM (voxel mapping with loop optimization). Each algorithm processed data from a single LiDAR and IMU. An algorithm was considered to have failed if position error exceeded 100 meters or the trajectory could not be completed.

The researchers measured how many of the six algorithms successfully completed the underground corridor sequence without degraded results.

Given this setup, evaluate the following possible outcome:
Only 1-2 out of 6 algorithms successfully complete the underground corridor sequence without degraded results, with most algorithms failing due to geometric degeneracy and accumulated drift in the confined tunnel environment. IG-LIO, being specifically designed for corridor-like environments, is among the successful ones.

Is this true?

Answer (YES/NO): NO